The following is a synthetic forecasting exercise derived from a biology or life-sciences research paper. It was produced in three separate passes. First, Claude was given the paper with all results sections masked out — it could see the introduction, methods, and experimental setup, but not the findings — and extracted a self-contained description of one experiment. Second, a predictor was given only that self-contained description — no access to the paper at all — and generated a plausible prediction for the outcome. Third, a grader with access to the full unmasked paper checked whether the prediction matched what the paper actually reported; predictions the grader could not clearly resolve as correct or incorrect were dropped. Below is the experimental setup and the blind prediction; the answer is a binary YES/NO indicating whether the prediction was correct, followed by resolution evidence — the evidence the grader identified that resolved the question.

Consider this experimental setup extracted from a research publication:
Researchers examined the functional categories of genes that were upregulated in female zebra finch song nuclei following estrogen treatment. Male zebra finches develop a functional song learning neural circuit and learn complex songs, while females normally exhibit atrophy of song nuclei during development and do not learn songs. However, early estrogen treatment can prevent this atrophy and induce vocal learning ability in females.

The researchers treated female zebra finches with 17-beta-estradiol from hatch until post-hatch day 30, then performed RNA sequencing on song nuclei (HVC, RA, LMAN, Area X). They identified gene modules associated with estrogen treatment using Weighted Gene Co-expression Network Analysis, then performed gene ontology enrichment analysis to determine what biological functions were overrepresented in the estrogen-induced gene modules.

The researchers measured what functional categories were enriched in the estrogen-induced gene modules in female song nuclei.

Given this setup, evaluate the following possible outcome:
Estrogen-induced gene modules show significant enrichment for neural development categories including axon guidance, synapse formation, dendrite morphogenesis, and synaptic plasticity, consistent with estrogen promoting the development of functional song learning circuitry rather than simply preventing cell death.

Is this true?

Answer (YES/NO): NO